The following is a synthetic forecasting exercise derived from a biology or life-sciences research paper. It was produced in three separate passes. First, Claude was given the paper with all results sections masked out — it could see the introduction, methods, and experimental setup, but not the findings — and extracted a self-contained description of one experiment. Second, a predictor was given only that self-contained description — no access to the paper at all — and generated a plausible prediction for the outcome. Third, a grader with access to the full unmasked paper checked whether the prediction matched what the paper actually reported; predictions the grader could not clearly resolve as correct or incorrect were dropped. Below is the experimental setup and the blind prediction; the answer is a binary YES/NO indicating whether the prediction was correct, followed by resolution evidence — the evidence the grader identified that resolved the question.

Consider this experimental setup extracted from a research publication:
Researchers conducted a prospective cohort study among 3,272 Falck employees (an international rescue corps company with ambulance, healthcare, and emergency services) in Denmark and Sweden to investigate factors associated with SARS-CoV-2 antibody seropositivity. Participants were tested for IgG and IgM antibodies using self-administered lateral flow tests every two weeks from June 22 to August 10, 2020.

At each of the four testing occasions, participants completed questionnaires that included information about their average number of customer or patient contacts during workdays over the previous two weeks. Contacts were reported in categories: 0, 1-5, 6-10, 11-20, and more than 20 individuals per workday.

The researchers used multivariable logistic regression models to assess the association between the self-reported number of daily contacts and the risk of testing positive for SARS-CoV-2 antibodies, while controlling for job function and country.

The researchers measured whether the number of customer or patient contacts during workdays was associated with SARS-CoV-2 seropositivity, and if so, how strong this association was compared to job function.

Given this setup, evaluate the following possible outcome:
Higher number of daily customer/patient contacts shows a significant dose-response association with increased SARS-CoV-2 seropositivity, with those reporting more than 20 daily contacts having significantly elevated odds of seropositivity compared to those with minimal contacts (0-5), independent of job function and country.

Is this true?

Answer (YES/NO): YES